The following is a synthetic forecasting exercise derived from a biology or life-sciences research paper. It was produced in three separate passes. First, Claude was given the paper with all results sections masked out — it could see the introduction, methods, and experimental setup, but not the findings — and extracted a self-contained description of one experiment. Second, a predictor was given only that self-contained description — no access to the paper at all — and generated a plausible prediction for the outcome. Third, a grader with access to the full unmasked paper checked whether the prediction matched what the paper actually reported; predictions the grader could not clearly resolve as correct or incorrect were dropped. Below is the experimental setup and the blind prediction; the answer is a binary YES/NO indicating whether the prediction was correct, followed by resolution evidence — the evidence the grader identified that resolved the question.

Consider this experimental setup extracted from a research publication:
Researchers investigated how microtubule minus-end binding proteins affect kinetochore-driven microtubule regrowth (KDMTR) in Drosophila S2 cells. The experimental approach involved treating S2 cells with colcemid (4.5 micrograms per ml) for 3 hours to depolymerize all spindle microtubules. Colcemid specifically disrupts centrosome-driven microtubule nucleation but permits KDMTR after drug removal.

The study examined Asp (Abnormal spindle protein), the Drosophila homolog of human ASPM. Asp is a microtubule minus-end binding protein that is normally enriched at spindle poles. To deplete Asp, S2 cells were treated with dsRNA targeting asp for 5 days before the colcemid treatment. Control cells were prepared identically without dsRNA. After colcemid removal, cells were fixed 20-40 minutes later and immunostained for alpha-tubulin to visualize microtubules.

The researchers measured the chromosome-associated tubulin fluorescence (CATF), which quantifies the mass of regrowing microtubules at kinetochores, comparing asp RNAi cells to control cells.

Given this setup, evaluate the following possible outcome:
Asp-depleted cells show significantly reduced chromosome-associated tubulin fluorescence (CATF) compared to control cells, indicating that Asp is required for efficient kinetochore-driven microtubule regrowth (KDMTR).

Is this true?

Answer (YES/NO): NO